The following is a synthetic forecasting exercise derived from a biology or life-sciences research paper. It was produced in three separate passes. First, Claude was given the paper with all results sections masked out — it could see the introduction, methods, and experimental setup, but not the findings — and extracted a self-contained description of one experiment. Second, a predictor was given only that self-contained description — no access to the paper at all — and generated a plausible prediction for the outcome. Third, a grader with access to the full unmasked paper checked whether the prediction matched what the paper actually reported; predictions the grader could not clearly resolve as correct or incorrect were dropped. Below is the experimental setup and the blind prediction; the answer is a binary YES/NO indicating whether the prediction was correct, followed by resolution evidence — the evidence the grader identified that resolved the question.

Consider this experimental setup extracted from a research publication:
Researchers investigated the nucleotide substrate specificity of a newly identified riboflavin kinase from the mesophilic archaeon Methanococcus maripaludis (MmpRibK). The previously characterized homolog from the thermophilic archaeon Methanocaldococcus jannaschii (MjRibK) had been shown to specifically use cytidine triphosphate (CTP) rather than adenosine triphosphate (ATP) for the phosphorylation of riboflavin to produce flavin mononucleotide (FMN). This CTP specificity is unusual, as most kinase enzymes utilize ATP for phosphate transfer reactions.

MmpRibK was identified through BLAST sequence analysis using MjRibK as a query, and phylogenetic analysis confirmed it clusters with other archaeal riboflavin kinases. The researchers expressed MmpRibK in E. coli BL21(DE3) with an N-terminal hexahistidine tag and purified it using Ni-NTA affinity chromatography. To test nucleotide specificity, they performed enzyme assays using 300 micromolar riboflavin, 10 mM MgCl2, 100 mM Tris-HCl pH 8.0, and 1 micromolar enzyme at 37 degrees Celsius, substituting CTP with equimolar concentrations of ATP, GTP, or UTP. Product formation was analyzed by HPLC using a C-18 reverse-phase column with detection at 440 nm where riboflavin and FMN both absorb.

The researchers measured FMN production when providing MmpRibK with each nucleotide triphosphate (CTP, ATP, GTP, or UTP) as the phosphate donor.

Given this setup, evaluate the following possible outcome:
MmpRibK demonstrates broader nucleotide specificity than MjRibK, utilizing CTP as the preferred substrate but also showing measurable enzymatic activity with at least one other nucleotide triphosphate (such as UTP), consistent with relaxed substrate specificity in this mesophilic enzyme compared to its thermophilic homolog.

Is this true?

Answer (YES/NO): NO